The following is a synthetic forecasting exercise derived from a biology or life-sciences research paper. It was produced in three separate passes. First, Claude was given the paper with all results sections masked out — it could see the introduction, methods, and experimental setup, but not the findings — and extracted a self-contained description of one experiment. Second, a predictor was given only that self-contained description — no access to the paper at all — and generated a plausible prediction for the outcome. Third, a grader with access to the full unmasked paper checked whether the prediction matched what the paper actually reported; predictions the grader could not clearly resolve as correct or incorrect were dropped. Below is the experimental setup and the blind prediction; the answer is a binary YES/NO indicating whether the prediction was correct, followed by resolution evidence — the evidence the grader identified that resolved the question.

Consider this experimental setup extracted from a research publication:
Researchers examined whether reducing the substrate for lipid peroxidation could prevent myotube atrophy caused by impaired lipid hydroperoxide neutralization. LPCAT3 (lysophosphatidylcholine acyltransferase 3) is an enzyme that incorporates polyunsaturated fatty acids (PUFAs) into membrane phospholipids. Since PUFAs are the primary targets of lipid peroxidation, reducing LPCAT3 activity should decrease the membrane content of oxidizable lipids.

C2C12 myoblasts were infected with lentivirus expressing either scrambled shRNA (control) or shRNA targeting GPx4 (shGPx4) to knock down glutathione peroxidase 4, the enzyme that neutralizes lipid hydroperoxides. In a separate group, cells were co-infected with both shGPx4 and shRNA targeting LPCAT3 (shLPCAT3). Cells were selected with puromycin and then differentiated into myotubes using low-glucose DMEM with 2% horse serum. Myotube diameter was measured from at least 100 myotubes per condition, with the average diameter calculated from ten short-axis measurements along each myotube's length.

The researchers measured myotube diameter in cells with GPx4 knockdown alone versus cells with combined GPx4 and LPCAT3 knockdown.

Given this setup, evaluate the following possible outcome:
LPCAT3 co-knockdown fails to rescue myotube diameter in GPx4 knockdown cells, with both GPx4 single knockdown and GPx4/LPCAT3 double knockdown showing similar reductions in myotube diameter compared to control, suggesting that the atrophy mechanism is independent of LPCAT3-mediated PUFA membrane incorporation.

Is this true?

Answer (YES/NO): NO